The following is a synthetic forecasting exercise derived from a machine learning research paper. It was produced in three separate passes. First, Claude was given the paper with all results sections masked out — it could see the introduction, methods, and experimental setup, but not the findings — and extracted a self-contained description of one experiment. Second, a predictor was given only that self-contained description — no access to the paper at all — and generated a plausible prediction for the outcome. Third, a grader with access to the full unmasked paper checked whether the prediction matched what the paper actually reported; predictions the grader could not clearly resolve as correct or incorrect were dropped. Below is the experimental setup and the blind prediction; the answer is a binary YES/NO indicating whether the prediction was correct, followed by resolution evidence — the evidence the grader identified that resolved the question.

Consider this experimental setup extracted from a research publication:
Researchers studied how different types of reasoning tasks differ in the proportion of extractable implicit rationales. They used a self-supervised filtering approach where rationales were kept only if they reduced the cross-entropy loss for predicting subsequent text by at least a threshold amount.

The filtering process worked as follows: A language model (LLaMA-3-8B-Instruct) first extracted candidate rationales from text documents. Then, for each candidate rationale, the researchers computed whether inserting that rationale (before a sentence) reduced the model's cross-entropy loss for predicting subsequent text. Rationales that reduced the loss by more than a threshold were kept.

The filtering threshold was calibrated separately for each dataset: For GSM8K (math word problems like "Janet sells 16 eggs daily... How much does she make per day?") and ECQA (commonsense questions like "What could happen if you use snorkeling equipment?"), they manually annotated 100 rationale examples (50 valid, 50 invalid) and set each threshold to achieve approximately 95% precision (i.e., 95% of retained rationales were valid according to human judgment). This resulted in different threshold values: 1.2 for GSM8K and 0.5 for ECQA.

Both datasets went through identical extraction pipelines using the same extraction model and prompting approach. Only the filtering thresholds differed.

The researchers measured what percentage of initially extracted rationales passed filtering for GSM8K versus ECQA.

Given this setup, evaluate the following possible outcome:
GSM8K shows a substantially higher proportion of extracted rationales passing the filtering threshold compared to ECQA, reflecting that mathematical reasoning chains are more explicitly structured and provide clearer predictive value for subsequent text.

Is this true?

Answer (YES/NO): NO